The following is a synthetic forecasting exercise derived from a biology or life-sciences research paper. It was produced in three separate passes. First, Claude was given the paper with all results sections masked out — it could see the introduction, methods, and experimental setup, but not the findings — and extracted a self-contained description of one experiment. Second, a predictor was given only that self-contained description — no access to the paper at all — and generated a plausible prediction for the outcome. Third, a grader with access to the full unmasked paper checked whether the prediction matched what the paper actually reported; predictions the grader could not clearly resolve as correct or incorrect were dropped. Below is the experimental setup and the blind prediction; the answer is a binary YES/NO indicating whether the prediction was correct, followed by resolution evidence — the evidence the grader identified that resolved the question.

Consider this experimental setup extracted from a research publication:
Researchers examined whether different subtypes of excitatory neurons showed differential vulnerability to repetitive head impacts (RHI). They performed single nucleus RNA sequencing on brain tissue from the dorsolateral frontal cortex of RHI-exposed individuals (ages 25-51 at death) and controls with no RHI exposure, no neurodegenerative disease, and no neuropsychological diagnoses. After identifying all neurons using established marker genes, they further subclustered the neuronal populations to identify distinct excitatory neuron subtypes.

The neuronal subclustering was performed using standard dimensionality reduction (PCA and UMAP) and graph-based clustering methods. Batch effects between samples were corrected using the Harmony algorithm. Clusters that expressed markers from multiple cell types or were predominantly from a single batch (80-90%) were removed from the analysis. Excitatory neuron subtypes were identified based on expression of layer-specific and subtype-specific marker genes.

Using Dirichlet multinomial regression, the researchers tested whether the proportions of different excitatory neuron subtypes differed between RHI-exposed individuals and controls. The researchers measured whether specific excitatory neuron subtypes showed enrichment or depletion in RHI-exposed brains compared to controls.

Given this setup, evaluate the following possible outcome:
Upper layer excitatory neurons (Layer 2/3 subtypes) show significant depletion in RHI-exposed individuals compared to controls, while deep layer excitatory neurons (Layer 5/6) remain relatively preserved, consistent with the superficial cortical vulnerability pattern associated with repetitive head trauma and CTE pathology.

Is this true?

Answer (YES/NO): YES